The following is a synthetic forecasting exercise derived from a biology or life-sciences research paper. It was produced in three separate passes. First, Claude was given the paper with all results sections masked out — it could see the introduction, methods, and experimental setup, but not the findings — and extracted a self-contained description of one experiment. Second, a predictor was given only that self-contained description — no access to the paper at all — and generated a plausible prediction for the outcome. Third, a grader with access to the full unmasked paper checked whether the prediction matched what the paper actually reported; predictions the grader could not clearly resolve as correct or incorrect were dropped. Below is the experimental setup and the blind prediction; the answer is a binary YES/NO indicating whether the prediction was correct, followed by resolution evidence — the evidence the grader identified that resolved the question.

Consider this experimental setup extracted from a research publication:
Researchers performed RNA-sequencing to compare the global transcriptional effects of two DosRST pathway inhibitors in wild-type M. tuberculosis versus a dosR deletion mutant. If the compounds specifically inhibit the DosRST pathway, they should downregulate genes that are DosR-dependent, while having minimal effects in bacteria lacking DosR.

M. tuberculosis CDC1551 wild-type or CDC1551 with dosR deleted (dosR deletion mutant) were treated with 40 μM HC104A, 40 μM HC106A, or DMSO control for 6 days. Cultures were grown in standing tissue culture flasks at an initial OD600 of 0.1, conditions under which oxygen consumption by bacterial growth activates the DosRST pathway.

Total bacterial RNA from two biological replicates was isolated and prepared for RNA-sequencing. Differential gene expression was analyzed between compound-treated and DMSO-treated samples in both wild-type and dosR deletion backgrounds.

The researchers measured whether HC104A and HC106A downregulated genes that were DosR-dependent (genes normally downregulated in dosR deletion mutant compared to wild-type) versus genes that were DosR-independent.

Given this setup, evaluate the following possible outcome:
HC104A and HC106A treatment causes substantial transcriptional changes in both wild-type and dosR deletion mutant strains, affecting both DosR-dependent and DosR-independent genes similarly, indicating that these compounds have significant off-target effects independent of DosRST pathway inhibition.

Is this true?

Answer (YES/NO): NO